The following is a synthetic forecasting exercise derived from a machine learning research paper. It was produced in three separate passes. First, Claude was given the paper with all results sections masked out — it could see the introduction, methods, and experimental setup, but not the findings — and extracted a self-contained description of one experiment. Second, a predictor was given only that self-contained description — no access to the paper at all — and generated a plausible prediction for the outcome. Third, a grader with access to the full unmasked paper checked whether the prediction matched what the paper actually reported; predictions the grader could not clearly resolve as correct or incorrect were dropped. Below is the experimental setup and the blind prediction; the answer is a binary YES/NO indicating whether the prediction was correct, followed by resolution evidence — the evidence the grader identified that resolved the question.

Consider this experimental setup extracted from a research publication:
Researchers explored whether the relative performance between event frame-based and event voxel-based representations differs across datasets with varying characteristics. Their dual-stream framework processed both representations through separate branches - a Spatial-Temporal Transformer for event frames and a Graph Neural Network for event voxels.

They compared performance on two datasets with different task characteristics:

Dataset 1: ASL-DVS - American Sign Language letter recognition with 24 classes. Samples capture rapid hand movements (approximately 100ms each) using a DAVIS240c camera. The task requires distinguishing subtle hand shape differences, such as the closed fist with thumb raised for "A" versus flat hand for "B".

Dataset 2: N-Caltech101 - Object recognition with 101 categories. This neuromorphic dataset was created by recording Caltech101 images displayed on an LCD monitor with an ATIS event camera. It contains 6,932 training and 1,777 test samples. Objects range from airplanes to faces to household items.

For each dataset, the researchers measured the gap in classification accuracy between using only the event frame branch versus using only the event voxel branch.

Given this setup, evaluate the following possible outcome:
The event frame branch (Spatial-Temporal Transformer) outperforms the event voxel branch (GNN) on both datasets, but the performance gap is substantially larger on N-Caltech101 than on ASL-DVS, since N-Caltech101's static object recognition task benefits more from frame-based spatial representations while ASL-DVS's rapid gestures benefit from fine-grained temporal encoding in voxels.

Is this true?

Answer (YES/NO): YES